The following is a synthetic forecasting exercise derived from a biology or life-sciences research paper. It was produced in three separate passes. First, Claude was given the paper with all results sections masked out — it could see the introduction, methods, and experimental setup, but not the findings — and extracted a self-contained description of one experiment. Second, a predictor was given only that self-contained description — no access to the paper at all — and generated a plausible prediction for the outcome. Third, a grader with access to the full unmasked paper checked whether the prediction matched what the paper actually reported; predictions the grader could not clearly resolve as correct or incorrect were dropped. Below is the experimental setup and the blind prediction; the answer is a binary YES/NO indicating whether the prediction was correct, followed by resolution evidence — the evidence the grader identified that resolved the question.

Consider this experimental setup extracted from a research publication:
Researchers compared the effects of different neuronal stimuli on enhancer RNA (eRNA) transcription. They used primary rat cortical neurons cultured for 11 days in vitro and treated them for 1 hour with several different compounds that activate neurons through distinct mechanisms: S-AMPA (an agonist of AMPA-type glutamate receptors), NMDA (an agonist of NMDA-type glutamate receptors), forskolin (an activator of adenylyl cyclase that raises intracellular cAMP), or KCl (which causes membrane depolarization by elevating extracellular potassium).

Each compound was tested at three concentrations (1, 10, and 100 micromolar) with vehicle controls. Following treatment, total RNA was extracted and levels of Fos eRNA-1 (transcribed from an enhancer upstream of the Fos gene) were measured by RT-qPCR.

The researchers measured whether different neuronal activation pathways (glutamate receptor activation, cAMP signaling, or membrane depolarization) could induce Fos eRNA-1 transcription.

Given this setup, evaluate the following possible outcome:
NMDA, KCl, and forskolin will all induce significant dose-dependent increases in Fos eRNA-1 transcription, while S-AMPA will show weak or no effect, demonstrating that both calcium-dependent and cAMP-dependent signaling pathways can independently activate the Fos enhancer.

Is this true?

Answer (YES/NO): NO